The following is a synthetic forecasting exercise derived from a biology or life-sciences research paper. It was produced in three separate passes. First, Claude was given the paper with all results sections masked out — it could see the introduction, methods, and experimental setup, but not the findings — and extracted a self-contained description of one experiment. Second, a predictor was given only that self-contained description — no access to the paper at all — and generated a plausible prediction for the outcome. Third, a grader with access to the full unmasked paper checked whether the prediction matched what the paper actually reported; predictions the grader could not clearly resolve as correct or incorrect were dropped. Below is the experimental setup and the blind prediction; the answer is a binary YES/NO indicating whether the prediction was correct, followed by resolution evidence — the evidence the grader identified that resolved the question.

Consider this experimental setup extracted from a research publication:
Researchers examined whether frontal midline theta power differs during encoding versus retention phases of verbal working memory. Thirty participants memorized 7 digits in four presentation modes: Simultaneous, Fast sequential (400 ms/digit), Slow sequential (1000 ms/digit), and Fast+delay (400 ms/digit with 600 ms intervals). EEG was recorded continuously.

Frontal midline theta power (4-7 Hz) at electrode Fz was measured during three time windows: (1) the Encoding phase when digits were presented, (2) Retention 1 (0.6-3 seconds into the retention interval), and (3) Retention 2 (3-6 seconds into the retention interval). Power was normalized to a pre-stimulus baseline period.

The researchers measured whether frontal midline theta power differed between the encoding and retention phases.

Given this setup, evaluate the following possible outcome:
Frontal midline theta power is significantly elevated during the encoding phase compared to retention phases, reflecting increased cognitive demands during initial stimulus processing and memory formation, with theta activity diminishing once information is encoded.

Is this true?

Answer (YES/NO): NO